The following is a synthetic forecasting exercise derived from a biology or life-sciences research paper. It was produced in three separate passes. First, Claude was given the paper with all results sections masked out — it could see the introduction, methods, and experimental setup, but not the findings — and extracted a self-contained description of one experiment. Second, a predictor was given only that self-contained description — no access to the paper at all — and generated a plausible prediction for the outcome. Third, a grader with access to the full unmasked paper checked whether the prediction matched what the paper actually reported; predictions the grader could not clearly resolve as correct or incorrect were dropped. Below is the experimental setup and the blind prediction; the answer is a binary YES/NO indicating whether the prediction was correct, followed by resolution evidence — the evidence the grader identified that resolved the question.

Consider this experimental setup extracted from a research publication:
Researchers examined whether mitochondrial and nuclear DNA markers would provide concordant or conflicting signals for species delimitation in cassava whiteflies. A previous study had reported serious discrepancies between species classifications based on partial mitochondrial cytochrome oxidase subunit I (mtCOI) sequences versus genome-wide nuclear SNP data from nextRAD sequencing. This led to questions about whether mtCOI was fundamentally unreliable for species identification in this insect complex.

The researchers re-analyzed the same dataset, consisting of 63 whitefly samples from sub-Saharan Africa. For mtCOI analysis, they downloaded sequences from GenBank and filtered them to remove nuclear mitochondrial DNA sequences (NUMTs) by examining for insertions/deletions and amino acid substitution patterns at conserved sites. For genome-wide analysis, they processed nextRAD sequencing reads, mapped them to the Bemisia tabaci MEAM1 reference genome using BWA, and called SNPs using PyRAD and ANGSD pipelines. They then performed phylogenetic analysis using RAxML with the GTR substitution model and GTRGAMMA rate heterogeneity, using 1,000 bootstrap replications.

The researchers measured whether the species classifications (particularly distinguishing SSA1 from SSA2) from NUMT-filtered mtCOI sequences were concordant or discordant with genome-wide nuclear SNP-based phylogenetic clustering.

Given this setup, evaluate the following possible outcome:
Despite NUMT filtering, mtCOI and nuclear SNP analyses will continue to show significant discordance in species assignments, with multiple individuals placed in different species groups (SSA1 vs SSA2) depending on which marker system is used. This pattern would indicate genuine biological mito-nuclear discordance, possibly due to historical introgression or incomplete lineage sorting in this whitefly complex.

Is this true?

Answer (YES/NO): NO